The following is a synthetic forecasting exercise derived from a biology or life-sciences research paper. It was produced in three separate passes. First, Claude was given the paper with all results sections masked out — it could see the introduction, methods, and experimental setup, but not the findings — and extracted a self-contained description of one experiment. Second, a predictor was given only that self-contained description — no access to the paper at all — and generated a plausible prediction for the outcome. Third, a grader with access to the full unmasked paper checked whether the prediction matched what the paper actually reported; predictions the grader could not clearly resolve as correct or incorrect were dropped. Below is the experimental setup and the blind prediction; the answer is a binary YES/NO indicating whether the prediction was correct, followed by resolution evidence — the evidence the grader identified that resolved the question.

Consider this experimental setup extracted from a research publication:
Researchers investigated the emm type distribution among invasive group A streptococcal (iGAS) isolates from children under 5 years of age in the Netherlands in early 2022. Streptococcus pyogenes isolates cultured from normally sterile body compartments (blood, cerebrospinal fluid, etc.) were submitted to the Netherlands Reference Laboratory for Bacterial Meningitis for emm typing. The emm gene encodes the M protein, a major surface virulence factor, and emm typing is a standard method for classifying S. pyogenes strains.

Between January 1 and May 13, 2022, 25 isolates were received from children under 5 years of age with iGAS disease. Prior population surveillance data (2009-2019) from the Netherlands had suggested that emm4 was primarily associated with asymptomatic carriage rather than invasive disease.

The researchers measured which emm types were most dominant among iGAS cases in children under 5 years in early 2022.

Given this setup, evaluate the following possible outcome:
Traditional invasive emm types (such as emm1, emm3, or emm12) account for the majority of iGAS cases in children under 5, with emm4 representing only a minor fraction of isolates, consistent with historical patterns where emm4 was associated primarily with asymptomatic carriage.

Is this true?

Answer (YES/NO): NO